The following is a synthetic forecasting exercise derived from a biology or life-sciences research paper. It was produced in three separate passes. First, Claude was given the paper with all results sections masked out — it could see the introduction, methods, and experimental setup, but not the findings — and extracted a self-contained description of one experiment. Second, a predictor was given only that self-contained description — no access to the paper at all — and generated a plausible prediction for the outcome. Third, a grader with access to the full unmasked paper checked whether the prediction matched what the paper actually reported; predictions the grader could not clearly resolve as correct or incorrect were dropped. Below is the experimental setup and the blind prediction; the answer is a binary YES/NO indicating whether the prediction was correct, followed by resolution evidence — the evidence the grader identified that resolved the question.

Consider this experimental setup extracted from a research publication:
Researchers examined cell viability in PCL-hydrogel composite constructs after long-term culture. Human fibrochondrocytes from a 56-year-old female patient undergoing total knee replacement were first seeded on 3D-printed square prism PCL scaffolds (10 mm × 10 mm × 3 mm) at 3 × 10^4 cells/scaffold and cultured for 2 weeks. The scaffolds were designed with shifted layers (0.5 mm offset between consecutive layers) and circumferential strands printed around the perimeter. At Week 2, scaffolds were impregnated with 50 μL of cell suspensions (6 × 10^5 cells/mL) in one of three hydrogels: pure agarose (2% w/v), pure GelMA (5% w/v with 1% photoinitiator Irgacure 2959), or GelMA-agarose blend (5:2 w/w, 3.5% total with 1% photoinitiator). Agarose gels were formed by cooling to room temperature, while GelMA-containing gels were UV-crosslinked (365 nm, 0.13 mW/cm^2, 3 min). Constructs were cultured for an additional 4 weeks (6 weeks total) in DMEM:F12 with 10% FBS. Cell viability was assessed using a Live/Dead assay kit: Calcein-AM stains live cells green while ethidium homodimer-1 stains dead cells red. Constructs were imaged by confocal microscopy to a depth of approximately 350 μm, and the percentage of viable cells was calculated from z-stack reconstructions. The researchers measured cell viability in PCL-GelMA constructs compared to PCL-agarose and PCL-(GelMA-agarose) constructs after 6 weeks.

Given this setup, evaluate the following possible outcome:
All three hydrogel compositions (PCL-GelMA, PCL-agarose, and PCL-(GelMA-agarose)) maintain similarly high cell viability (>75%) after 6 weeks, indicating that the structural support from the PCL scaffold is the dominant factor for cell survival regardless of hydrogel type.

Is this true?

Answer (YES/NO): YES